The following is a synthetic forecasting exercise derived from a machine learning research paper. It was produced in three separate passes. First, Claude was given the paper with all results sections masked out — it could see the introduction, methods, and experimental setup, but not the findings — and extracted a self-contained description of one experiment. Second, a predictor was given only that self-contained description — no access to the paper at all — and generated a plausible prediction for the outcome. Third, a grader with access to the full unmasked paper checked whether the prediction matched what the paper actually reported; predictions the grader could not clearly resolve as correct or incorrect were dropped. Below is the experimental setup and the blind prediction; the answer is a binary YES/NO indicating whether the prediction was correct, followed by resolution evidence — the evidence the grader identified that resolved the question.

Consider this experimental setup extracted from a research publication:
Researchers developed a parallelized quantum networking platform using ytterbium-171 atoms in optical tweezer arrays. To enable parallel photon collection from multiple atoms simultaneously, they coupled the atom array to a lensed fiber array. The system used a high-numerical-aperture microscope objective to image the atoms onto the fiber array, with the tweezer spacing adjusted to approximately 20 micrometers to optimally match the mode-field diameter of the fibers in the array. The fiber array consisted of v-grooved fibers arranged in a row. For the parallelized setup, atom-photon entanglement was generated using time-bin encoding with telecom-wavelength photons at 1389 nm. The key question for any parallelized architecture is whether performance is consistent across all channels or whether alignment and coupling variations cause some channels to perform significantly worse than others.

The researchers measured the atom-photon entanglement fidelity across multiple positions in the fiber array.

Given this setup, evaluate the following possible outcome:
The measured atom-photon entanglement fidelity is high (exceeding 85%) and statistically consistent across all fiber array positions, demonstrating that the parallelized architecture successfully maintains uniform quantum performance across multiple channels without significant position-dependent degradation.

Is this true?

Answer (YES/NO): YES